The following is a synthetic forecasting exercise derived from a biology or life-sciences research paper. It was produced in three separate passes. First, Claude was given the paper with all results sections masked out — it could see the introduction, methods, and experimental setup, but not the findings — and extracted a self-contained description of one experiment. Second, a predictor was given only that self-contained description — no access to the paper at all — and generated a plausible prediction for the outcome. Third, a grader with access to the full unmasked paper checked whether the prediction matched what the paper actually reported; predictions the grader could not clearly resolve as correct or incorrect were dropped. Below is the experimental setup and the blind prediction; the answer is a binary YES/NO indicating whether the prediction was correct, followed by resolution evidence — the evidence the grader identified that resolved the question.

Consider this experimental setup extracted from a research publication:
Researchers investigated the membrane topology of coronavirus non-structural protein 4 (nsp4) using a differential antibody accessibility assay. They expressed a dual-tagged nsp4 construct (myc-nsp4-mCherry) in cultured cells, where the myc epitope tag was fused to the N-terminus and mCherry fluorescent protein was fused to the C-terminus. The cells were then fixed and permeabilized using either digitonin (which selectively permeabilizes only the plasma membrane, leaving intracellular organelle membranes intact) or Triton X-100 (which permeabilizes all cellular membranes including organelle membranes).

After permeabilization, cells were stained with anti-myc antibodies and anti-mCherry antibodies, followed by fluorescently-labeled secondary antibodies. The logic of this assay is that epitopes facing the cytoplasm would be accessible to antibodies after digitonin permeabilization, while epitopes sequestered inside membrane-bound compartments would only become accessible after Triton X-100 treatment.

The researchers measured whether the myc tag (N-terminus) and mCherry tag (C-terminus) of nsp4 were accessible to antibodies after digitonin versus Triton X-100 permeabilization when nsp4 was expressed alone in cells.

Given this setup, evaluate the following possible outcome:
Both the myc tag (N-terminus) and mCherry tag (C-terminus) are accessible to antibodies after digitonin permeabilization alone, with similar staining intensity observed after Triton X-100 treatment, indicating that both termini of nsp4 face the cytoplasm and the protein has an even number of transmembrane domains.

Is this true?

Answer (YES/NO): YES